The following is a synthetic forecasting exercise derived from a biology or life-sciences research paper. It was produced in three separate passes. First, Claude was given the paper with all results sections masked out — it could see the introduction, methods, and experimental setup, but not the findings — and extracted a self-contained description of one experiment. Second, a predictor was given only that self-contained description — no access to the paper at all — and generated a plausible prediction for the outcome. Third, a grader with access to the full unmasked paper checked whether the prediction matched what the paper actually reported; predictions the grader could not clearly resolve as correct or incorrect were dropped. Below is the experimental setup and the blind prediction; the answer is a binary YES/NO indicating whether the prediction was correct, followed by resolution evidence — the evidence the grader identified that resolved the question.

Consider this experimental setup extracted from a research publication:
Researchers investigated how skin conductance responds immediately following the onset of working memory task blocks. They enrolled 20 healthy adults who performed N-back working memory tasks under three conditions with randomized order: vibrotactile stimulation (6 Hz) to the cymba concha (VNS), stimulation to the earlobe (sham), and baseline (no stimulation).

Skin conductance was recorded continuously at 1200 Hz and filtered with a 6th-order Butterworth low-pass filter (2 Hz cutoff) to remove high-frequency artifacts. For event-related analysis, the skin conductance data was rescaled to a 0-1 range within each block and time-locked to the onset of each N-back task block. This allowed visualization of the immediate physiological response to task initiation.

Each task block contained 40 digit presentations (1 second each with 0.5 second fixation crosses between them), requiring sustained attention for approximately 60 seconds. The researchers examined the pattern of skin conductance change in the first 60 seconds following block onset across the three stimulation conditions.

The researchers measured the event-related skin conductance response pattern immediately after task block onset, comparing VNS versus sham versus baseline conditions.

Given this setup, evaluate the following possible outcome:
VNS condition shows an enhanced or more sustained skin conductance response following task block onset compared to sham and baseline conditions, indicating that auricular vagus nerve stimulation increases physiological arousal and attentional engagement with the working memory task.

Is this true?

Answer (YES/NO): YES